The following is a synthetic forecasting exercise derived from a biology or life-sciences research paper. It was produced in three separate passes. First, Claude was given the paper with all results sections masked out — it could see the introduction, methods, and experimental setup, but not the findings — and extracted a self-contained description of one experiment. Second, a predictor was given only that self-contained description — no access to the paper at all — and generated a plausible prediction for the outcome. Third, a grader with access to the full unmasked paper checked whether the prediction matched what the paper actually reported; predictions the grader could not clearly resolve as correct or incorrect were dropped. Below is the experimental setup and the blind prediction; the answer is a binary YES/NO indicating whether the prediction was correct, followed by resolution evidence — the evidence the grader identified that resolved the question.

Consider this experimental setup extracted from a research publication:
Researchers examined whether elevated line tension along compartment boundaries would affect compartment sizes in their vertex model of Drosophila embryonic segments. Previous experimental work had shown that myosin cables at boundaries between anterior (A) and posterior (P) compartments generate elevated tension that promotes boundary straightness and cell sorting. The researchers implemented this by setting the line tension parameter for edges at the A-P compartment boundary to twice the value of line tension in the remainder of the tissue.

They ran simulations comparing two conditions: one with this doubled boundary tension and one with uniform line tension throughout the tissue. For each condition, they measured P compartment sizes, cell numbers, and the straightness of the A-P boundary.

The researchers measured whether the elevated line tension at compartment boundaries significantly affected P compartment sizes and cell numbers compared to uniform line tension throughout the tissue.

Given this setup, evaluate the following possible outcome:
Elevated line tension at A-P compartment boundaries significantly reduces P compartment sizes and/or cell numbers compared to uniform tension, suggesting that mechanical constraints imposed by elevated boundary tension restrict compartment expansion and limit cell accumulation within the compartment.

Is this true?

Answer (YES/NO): NO